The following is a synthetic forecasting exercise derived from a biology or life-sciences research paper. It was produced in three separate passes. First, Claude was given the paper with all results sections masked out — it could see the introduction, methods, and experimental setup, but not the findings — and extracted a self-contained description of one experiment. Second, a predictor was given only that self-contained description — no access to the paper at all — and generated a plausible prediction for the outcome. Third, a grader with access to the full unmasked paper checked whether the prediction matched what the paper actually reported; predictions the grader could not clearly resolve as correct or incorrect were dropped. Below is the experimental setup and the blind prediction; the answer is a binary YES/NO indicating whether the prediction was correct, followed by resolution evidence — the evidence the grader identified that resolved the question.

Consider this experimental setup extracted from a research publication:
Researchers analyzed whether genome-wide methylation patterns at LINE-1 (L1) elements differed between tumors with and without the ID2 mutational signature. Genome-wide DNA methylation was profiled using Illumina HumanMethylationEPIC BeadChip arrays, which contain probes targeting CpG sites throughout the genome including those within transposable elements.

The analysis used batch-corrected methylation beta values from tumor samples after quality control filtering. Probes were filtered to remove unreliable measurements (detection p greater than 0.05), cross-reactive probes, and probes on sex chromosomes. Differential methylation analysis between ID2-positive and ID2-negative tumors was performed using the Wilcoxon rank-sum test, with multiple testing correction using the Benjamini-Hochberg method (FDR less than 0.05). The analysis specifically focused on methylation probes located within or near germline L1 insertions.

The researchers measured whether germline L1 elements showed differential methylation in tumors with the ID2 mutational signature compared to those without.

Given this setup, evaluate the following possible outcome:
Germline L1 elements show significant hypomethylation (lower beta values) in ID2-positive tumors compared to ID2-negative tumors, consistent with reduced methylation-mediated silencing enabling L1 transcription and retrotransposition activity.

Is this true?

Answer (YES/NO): YES